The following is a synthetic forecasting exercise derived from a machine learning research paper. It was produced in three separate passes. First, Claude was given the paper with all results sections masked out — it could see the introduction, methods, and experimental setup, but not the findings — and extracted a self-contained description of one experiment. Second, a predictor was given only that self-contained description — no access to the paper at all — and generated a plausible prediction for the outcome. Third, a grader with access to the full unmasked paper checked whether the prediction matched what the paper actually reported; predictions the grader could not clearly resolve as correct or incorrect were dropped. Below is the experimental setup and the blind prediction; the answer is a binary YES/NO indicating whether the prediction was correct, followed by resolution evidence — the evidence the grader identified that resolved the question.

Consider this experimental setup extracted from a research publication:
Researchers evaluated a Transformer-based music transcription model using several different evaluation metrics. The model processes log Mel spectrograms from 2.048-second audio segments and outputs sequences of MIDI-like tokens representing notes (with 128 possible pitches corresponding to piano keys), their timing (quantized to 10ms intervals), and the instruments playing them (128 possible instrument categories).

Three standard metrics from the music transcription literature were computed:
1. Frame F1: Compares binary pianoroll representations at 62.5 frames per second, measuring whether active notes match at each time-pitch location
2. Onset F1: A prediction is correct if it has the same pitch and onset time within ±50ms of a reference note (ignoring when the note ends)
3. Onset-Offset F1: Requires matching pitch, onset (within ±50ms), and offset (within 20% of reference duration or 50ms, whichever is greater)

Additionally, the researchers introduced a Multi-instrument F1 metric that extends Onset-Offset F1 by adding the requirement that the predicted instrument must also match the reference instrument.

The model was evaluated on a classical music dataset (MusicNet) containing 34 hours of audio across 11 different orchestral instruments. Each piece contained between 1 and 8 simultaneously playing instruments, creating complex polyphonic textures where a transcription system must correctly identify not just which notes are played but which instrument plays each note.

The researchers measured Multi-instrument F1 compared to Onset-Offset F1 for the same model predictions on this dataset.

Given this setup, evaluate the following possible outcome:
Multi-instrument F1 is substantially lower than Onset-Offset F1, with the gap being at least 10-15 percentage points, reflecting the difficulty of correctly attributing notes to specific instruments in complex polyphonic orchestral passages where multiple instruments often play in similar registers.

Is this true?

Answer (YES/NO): NO